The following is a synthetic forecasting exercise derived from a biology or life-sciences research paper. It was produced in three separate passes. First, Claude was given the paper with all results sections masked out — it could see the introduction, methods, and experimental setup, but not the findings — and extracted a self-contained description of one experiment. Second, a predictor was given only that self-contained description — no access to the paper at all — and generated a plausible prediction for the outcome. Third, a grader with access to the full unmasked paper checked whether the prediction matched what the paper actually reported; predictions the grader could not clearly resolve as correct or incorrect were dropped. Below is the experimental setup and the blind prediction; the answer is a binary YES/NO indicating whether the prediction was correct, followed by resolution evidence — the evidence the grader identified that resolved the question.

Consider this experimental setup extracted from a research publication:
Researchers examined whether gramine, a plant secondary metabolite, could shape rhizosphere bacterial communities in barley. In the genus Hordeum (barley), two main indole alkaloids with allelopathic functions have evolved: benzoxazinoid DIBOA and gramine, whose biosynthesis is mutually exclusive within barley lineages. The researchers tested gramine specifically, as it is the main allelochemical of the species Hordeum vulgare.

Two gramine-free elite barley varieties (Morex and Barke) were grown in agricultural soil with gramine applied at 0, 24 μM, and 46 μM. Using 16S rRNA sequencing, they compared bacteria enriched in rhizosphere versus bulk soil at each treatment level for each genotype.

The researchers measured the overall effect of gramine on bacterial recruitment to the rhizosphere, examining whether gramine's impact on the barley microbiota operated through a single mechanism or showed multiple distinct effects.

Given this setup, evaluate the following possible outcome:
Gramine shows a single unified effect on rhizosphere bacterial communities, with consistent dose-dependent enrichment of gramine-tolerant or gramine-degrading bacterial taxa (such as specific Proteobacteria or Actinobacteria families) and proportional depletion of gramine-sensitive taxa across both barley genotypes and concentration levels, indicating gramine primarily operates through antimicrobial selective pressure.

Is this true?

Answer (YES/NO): NO